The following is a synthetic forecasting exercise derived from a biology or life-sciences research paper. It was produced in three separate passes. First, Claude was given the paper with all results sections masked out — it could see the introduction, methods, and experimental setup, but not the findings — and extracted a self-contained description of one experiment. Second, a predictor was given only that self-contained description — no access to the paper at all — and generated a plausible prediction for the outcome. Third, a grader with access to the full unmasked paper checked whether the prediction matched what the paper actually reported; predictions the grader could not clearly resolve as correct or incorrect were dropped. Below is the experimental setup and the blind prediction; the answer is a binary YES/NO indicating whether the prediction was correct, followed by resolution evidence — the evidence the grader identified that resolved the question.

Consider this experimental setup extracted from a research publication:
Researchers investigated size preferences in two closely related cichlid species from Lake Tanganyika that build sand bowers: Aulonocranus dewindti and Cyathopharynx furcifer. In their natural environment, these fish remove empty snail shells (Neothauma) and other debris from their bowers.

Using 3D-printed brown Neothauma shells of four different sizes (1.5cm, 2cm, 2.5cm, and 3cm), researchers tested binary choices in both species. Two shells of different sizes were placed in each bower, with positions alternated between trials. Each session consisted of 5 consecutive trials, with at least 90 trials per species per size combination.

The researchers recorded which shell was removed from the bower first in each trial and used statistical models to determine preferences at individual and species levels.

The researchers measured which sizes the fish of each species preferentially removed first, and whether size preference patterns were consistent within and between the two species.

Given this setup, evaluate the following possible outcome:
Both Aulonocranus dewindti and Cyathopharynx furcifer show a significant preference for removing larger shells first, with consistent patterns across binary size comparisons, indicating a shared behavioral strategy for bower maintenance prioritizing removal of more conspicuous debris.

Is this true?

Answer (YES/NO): YES